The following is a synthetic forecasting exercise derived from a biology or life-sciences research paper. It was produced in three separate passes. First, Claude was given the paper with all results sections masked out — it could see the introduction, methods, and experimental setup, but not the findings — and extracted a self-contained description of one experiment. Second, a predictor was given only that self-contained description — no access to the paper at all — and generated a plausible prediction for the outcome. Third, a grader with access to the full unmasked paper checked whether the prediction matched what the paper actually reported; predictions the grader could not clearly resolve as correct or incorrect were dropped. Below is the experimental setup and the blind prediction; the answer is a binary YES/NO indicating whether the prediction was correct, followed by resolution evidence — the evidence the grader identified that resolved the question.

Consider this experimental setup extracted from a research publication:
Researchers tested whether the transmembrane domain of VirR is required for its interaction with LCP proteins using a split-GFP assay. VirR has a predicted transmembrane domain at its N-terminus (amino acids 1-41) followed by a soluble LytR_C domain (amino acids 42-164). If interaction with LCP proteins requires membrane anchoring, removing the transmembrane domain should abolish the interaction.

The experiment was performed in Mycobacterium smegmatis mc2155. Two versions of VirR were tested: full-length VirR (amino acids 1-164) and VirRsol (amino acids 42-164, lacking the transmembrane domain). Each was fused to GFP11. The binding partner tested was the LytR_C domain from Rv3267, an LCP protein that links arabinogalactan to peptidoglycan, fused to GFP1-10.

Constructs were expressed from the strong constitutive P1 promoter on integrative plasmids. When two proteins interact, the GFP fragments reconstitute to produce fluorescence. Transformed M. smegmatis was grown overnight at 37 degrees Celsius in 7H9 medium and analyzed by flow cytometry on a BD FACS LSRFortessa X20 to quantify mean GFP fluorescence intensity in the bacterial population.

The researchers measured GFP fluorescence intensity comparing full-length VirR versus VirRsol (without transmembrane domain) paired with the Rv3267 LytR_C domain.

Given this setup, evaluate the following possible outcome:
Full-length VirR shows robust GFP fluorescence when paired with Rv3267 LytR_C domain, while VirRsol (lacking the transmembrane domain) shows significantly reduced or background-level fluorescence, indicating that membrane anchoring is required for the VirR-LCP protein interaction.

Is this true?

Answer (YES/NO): NO